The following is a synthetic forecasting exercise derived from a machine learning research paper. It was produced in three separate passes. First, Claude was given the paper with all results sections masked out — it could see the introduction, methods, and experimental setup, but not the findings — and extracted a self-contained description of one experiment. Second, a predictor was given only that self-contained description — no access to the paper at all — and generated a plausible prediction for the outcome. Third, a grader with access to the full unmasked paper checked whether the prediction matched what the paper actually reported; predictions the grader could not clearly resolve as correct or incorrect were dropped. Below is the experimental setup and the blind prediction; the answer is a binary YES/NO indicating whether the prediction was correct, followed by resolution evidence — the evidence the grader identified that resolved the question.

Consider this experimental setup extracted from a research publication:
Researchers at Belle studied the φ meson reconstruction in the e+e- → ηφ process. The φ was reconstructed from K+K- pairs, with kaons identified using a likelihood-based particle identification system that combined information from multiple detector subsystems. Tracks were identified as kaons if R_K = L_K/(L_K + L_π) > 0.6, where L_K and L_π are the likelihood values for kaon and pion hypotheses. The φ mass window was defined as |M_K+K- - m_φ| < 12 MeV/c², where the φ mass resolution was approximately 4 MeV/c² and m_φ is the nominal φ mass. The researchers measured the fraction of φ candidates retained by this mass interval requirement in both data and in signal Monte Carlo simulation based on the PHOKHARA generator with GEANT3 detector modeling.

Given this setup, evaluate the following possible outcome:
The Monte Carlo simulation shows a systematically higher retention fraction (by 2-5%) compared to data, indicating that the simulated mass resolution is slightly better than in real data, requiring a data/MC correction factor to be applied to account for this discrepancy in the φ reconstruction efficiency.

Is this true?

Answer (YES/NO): NO